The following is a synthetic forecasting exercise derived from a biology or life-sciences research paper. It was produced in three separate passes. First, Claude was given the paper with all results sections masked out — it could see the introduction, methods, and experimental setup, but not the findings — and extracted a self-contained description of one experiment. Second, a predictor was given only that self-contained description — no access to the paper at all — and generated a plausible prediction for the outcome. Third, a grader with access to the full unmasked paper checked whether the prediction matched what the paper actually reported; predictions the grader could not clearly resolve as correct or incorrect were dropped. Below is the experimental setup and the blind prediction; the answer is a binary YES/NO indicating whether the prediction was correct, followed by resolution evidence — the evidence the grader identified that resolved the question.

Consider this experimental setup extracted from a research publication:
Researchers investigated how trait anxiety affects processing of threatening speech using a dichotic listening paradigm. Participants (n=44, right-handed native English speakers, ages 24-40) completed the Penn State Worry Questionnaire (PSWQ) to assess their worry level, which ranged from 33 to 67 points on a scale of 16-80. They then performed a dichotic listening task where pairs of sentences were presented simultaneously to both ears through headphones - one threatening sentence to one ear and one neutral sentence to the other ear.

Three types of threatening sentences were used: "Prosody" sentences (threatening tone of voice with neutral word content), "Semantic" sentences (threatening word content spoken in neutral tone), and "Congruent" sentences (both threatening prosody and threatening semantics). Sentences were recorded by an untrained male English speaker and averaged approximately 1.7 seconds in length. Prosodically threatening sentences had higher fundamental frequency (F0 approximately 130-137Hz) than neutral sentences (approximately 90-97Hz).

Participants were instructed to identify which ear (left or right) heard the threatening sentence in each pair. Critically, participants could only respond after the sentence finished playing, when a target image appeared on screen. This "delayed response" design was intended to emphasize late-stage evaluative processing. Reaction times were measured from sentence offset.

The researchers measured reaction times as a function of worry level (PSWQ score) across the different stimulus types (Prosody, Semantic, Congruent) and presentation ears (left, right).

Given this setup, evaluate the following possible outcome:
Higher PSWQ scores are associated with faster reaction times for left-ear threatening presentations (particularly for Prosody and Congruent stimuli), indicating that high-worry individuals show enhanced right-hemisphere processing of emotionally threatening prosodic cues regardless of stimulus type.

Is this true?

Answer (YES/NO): NO